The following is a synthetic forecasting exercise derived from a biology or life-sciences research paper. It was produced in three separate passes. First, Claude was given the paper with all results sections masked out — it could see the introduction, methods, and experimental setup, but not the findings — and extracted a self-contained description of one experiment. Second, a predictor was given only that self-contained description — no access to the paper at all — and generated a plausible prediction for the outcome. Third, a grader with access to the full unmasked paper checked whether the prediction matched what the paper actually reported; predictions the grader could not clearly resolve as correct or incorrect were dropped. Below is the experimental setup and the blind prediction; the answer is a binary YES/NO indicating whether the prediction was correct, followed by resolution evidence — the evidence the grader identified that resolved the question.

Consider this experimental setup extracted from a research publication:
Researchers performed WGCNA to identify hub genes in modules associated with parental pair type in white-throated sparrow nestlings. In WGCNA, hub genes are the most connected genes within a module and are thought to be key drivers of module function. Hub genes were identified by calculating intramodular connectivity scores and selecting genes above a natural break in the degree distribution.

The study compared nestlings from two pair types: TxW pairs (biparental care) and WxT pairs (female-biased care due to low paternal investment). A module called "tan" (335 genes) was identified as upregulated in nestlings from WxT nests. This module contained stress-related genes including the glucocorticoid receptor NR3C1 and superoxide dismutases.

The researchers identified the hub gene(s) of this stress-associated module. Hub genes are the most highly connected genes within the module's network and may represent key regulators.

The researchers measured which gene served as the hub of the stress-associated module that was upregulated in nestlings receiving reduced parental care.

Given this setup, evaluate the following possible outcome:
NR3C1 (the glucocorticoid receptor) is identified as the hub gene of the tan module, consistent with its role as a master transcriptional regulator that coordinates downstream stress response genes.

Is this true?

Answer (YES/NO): NO